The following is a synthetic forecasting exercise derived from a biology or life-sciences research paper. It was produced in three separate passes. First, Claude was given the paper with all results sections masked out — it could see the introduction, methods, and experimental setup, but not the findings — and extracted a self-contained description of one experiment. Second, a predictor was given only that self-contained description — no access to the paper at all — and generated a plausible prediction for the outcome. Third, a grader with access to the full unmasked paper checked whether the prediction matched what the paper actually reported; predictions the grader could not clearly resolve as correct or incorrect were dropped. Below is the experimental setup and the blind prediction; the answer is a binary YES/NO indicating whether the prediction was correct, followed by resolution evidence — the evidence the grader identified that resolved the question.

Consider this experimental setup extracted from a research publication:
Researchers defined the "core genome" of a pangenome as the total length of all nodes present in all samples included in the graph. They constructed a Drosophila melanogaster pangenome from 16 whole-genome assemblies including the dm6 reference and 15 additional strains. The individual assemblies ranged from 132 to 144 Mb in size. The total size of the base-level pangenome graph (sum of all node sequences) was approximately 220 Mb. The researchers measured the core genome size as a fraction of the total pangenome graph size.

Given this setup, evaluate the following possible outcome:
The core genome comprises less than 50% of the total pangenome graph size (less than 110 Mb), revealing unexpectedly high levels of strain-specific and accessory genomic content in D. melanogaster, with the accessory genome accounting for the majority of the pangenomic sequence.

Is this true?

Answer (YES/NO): NO